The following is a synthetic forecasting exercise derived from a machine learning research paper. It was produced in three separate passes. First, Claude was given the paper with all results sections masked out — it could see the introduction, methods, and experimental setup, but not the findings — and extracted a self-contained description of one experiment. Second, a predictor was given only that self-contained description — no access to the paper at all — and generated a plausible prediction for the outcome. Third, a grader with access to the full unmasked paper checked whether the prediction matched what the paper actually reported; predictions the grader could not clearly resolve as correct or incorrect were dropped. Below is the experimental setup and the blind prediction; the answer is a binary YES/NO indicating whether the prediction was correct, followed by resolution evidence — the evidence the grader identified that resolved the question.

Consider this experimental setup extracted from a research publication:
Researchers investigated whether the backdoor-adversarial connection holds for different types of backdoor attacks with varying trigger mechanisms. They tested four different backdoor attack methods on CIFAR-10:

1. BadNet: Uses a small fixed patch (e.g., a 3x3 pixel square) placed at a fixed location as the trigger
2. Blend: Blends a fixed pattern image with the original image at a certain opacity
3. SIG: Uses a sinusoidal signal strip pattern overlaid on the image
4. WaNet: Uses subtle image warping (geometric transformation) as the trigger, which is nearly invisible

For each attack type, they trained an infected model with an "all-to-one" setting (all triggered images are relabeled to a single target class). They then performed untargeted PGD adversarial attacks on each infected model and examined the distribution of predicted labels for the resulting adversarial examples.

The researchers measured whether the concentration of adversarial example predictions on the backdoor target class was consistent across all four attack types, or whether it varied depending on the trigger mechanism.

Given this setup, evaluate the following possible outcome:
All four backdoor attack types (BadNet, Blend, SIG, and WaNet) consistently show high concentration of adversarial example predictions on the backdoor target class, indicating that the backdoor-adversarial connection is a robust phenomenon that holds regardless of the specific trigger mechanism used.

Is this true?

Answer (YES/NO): YES